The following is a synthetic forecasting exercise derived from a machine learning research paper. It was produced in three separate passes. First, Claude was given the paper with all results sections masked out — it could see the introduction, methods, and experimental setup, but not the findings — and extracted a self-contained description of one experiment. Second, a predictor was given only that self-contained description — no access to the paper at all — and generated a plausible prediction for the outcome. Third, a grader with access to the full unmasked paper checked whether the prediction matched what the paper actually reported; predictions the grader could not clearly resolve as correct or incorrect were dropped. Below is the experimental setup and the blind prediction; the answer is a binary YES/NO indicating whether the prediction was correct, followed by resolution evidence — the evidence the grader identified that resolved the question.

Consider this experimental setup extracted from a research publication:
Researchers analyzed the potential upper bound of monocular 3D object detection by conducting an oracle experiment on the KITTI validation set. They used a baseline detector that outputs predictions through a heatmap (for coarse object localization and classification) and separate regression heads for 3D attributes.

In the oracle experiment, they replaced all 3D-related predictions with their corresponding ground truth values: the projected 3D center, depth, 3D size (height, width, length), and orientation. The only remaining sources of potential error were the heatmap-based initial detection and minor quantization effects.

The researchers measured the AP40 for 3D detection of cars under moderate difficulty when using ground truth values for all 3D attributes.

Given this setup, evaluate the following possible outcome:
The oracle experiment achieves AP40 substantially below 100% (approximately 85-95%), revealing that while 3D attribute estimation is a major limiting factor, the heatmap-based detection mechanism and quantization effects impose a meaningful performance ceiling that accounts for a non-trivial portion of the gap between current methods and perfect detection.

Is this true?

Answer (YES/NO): NO